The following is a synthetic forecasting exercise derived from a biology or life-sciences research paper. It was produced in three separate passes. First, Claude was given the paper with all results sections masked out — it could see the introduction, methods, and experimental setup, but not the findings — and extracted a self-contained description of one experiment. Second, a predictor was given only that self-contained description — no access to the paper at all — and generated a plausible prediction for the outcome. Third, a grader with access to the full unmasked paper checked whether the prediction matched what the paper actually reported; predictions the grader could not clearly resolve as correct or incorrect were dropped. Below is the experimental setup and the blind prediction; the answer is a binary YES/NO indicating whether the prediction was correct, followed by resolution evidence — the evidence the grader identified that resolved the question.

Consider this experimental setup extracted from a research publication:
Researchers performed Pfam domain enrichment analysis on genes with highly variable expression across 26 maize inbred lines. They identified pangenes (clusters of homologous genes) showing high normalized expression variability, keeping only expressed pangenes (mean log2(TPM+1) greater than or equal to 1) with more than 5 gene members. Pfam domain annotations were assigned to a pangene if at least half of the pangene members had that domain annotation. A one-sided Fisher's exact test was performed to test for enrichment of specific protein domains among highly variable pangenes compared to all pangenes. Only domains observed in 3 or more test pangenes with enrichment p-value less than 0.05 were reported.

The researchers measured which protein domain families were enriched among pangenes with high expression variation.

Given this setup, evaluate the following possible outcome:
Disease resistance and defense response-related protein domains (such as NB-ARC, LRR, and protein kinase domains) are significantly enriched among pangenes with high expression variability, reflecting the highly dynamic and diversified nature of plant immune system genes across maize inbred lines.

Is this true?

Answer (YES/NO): YES